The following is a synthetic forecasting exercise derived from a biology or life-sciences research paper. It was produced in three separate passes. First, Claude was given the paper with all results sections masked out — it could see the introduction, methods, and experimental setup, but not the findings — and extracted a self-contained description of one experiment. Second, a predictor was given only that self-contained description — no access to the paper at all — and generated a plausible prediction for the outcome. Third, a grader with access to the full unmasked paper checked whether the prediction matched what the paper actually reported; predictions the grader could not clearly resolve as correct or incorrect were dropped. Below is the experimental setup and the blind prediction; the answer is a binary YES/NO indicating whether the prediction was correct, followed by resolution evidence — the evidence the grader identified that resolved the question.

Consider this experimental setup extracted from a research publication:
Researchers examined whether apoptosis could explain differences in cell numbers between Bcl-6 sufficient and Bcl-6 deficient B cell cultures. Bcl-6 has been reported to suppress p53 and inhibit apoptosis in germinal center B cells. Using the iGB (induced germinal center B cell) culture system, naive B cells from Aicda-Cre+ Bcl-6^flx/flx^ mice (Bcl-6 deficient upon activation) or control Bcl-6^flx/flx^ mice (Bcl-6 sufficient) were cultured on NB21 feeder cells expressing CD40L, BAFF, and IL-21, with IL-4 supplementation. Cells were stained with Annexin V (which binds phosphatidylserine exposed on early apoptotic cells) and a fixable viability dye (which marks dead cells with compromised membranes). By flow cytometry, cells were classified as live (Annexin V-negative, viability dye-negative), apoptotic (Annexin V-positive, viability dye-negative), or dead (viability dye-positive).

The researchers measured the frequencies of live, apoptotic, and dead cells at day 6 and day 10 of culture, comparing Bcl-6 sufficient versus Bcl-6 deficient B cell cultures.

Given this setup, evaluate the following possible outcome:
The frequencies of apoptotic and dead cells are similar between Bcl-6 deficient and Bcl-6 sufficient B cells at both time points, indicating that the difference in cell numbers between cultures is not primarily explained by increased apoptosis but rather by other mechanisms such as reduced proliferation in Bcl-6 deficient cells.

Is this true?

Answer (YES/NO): YES